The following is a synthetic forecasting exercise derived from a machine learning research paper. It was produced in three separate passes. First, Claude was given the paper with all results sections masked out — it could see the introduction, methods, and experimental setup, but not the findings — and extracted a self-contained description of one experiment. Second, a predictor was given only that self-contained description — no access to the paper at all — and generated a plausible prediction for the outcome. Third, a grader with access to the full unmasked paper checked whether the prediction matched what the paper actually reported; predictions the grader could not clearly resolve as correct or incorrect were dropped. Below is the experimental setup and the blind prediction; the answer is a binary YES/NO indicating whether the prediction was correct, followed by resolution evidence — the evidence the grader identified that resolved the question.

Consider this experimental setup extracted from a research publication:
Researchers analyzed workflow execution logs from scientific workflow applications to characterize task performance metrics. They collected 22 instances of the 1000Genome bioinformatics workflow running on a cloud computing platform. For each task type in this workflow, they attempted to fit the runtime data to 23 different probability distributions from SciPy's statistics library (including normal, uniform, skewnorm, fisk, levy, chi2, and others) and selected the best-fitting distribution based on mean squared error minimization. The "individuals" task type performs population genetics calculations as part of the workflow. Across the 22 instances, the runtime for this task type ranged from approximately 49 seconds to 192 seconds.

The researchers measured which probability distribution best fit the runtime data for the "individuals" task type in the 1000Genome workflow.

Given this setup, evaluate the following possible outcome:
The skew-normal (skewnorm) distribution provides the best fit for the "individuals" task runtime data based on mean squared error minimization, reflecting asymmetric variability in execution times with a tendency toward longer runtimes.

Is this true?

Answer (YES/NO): YES